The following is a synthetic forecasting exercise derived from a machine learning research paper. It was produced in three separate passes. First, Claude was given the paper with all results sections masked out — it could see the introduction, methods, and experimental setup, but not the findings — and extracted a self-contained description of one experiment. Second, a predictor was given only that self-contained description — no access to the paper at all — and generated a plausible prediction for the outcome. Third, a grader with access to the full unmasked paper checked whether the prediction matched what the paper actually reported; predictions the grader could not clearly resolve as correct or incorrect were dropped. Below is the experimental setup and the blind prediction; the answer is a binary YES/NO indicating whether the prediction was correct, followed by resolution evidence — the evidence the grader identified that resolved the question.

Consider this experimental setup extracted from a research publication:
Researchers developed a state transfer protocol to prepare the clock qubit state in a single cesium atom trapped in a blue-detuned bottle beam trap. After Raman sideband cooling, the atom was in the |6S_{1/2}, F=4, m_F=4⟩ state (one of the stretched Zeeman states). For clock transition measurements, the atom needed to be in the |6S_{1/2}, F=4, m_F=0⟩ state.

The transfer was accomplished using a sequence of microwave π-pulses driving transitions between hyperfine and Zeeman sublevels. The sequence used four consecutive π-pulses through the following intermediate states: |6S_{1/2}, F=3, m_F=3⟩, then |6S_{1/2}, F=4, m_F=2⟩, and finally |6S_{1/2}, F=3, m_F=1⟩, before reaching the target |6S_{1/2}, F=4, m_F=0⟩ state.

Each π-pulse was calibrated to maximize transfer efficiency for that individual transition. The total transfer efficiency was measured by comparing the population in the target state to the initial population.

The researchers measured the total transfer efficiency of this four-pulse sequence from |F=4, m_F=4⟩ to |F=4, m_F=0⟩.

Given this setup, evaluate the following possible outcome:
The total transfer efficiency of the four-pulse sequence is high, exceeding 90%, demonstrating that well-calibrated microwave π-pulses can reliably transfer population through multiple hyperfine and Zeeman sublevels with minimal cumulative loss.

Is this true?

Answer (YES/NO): YES